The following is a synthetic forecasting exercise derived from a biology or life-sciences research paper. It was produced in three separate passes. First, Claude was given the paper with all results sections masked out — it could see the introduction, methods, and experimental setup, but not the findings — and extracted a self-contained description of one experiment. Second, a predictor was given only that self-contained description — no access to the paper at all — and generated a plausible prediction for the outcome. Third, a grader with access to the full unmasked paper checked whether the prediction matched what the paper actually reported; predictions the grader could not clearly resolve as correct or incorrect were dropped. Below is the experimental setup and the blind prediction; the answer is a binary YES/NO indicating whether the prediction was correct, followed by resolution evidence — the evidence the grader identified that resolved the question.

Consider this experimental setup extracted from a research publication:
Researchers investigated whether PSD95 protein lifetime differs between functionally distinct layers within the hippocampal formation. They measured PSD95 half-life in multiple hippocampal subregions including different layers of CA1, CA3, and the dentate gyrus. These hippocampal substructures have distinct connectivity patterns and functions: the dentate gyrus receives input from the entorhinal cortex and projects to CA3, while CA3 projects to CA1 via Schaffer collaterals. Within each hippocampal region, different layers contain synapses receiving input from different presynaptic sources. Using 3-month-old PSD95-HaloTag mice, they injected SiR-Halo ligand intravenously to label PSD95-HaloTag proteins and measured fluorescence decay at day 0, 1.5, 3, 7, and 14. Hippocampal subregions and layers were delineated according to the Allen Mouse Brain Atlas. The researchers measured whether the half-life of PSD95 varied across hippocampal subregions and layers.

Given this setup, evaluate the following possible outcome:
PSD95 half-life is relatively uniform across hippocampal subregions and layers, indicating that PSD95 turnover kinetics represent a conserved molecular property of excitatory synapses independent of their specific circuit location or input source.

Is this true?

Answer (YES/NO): NO